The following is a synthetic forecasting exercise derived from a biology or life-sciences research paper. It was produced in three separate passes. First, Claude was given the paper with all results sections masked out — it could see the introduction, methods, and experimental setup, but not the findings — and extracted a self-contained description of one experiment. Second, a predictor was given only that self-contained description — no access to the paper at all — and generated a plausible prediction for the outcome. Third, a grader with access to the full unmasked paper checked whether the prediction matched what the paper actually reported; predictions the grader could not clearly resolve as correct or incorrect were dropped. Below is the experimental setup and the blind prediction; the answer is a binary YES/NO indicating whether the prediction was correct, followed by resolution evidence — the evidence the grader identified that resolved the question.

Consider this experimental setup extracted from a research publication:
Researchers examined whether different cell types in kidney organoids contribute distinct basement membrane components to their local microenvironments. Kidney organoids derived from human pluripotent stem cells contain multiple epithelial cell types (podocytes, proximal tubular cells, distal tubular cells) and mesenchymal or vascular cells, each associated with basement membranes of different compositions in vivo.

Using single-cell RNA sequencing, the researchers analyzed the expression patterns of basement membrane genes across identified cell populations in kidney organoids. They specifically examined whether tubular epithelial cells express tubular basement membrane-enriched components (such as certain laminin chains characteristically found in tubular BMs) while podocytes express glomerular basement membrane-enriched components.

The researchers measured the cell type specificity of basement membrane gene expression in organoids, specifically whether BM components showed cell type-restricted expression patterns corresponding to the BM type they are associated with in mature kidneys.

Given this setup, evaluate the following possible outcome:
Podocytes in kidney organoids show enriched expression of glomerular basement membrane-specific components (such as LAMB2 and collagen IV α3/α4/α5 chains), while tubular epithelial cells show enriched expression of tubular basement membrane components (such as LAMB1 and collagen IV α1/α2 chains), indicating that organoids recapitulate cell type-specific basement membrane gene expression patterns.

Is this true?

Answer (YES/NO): YES